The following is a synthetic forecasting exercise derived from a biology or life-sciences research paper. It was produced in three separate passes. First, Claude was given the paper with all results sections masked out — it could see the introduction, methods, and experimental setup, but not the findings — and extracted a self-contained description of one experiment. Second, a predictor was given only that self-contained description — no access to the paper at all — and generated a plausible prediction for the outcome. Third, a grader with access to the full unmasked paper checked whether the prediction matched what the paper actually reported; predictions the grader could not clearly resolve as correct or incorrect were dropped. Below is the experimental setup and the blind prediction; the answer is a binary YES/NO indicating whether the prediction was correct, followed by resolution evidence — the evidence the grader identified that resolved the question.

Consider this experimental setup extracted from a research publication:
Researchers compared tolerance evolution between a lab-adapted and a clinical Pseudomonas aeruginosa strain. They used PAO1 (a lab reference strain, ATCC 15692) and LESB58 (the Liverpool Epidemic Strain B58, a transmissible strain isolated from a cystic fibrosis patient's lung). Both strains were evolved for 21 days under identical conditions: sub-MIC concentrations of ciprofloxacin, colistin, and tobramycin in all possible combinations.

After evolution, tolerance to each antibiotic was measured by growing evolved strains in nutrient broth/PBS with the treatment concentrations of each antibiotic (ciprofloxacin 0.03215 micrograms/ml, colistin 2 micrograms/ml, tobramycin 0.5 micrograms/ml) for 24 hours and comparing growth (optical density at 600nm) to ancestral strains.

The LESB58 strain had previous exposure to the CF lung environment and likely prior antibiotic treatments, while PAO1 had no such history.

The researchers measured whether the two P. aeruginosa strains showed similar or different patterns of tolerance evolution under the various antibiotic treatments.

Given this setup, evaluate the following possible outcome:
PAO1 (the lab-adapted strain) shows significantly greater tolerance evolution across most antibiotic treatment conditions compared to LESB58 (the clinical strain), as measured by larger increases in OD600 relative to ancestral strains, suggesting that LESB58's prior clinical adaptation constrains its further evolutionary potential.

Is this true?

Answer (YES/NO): NO